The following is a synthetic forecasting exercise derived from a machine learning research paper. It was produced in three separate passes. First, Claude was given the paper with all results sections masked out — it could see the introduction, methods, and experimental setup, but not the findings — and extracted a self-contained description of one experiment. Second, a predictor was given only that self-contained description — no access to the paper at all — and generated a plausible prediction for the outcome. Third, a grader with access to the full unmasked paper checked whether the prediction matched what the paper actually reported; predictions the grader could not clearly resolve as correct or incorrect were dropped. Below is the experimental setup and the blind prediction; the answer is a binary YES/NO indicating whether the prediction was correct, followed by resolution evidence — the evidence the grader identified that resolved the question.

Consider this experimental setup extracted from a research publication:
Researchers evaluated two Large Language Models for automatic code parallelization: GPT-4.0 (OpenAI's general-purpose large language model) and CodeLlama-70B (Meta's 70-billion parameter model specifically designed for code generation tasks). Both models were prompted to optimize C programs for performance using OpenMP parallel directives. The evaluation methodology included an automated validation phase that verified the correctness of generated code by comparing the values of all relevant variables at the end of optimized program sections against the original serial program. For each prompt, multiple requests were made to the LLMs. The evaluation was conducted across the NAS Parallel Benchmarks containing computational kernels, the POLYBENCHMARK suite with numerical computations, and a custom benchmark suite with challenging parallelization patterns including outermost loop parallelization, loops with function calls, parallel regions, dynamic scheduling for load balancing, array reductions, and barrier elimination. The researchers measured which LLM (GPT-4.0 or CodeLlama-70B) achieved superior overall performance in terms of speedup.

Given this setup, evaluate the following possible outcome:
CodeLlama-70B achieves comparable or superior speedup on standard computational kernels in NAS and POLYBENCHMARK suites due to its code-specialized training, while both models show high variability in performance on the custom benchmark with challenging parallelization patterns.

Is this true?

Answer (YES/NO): NO